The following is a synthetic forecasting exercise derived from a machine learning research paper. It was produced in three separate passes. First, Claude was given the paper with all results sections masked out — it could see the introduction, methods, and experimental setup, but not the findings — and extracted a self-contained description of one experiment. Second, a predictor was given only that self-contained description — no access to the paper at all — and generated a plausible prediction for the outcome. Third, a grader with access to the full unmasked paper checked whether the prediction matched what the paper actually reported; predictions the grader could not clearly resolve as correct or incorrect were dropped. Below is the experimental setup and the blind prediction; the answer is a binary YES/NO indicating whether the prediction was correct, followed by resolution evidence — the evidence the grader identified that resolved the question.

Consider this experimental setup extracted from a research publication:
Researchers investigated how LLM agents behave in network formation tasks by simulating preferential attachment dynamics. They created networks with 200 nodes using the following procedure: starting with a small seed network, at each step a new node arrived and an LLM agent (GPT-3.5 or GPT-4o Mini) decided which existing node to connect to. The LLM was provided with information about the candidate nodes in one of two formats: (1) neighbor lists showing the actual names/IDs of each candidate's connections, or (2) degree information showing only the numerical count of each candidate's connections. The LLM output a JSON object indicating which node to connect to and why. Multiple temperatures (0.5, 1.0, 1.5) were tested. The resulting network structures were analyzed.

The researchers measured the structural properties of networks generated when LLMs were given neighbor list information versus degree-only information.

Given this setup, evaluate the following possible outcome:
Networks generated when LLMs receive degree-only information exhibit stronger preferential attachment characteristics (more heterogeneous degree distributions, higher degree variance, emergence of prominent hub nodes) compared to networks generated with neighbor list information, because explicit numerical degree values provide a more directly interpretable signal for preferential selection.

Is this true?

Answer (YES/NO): NO